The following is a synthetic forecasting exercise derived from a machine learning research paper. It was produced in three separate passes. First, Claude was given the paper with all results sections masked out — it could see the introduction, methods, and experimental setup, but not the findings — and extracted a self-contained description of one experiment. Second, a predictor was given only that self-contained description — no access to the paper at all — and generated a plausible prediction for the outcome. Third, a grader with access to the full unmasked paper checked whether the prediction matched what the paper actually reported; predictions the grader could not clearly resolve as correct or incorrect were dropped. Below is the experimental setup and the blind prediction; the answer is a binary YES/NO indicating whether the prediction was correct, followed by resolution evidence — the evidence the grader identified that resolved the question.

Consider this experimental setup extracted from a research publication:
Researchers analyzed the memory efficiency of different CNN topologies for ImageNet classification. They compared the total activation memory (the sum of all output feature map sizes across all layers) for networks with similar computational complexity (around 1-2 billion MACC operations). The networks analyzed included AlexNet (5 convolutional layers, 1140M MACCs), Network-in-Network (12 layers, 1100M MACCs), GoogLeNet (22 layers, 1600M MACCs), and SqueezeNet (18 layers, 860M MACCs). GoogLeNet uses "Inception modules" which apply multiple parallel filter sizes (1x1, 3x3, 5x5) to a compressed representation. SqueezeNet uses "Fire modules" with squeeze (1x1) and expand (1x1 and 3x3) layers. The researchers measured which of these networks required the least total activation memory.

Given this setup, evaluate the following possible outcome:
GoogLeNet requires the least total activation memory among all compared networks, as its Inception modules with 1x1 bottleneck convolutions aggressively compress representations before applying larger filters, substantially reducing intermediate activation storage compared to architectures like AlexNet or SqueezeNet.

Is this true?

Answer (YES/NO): NO